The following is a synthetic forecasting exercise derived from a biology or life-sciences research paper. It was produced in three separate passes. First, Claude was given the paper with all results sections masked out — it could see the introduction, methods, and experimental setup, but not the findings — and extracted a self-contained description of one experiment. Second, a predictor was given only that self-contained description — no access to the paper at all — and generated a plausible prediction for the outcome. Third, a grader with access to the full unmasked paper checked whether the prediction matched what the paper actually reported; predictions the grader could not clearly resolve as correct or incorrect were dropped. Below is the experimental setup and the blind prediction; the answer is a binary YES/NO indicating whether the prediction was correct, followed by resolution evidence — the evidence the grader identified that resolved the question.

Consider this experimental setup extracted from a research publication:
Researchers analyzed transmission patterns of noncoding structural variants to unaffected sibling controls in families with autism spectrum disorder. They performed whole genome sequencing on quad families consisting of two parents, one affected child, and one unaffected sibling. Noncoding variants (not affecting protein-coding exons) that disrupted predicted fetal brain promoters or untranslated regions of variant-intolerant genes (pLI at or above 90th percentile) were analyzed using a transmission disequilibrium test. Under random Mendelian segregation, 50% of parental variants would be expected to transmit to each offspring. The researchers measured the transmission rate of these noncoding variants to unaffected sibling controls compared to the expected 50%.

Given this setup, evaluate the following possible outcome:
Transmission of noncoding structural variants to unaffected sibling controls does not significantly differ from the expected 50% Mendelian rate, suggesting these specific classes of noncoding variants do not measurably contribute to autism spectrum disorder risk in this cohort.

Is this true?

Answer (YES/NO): NO